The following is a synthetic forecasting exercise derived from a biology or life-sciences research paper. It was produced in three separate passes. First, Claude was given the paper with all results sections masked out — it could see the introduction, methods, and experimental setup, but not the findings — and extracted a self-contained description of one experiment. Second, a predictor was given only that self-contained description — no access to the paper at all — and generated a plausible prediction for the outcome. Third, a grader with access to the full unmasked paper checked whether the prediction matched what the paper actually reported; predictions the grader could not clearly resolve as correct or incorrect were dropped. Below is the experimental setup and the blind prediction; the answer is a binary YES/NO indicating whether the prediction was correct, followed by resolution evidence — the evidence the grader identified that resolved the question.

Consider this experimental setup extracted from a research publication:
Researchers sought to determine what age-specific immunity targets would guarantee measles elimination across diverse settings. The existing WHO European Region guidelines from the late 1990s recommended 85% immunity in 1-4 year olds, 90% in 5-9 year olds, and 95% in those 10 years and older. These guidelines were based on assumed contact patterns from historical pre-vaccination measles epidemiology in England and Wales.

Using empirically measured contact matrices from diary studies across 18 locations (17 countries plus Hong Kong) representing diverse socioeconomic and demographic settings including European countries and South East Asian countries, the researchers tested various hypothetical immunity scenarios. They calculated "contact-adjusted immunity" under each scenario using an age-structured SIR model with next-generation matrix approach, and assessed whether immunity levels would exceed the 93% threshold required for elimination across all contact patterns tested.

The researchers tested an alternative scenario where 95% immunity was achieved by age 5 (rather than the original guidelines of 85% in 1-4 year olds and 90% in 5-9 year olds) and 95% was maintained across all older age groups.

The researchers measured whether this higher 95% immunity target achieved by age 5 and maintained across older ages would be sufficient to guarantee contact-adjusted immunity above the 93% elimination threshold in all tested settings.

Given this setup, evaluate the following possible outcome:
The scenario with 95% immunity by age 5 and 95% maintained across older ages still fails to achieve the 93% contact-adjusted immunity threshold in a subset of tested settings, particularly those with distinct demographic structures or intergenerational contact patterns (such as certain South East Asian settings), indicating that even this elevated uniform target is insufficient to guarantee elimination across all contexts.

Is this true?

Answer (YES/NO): NO